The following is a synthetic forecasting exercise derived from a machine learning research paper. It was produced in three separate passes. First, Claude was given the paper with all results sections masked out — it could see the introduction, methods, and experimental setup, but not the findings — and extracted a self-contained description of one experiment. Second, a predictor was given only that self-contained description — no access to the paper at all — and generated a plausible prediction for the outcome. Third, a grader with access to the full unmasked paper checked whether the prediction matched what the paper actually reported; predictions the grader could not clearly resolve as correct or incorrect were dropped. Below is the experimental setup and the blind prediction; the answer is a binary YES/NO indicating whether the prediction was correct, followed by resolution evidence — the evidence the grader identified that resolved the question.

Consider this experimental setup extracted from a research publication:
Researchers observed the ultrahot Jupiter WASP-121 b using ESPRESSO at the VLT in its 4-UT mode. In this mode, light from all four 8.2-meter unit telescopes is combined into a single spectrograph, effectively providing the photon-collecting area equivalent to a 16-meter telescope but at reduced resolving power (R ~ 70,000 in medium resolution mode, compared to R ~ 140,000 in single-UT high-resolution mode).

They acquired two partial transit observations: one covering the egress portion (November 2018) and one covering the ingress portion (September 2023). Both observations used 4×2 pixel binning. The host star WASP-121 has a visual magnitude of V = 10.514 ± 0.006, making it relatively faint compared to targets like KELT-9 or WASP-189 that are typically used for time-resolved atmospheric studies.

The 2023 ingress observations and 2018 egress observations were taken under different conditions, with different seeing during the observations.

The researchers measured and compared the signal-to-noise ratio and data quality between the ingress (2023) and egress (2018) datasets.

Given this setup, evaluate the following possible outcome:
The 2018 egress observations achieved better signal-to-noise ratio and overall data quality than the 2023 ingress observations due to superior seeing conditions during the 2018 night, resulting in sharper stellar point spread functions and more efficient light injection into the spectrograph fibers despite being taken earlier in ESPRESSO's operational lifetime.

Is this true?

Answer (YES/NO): NO